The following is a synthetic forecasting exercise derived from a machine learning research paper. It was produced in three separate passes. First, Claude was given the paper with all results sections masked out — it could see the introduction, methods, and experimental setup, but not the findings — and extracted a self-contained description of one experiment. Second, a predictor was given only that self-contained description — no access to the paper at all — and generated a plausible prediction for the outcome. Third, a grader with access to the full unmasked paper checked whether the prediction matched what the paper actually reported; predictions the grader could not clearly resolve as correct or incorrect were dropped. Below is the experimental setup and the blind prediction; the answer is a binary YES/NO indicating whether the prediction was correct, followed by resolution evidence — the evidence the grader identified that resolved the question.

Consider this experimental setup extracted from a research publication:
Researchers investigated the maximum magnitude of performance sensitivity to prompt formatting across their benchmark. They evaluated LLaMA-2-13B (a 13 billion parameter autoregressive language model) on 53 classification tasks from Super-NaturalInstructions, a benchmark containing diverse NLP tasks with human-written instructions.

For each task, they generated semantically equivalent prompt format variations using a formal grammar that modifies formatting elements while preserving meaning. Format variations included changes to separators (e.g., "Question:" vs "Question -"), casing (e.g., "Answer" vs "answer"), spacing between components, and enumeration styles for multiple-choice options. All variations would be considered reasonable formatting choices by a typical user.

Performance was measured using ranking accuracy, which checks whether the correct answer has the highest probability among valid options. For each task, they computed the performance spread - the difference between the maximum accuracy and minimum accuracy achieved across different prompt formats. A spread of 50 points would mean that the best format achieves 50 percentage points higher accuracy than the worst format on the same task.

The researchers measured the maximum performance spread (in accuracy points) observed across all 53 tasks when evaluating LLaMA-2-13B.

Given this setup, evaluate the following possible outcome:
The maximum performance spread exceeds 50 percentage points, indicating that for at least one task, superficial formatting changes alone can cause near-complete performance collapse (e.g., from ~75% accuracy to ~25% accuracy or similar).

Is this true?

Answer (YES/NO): YES